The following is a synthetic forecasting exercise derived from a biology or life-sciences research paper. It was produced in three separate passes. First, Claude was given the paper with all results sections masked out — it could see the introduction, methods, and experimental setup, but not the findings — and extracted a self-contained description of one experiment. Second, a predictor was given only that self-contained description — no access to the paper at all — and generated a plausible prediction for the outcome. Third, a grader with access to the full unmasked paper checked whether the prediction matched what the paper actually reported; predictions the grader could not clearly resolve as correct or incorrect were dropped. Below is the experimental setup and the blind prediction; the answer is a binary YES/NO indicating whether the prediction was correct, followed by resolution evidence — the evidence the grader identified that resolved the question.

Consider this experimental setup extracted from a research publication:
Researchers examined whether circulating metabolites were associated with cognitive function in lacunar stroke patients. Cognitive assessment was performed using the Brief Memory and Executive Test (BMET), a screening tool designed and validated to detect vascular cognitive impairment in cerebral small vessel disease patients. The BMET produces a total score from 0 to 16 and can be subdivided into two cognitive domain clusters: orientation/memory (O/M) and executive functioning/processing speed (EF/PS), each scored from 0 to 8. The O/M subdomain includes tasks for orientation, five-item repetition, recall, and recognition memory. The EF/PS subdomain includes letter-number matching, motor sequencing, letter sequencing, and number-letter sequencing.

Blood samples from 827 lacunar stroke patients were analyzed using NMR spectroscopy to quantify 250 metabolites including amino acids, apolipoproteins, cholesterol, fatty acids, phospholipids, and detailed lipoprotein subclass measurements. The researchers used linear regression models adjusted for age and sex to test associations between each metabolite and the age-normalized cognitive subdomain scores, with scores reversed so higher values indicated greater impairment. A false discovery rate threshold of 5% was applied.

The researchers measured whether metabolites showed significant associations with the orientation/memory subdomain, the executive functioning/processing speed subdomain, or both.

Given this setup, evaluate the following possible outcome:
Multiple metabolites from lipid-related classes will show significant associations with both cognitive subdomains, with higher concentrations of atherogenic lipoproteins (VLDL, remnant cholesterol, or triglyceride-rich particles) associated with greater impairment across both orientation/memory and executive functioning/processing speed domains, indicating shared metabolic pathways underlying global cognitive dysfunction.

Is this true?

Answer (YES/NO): NO